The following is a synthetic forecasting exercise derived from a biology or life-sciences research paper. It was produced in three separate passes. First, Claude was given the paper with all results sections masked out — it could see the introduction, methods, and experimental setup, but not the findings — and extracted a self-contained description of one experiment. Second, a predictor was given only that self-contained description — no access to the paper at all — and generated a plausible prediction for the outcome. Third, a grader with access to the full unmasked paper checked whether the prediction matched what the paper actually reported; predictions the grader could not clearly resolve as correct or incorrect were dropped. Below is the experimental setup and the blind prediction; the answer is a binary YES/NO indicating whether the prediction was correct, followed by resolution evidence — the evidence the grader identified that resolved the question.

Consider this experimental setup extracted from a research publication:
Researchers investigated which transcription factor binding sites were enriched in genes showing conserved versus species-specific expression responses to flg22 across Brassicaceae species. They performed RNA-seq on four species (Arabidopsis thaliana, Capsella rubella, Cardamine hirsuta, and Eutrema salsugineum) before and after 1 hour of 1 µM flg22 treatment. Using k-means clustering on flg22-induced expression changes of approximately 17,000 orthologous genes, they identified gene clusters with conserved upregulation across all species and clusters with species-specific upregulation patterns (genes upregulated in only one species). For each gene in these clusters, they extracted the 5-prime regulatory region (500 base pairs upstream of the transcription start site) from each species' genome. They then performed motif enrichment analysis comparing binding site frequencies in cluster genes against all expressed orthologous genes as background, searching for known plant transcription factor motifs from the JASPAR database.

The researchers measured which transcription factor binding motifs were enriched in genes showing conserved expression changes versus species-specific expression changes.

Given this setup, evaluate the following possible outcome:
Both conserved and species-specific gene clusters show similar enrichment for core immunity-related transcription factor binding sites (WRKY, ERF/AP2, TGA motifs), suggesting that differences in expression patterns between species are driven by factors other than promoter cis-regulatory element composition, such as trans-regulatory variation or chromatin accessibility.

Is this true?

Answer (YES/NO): NO